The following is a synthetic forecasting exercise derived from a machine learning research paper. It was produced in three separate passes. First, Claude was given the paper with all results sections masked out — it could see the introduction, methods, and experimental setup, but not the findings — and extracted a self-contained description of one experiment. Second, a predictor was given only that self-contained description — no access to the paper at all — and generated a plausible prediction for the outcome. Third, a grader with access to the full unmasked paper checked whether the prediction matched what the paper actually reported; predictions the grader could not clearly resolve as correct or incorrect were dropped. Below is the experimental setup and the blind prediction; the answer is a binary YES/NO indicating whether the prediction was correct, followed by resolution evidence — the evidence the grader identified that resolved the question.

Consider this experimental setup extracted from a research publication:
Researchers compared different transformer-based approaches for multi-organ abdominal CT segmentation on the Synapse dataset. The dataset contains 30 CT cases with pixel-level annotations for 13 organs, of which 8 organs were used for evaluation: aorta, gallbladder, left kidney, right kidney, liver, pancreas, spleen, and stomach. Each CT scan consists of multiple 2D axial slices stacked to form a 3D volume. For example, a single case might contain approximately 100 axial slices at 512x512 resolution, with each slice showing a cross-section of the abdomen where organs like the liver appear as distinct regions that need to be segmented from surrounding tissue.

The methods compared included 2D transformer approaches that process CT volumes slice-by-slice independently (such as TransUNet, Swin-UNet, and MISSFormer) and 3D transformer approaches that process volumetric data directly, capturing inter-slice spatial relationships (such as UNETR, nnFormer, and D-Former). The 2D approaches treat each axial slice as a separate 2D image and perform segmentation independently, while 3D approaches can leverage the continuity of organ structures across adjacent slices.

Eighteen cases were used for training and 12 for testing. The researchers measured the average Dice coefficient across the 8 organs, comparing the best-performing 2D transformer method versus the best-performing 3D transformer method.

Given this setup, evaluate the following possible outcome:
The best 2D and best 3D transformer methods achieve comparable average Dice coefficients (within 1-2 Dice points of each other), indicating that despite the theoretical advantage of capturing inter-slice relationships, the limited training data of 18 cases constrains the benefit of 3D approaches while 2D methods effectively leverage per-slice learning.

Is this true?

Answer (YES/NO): NO